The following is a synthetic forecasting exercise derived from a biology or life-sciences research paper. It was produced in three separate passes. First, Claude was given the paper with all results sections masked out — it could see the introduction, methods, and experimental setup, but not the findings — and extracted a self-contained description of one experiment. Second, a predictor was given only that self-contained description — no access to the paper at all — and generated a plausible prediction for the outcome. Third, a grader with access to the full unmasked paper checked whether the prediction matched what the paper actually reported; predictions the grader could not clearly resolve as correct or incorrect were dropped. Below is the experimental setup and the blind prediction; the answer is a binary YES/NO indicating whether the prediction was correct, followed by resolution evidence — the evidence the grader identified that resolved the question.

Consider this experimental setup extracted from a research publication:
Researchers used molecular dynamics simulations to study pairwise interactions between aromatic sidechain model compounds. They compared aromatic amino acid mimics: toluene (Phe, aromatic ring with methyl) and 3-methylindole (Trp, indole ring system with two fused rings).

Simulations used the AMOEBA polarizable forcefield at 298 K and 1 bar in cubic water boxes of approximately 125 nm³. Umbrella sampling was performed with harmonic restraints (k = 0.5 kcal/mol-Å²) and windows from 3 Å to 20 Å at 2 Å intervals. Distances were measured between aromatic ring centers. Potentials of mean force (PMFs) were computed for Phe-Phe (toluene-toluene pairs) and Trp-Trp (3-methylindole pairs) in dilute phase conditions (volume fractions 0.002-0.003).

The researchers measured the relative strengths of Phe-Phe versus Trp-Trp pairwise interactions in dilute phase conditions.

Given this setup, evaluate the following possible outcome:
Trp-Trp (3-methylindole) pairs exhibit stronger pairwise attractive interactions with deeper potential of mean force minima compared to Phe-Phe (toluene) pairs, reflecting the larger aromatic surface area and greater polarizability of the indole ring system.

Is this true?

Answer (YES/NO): YES